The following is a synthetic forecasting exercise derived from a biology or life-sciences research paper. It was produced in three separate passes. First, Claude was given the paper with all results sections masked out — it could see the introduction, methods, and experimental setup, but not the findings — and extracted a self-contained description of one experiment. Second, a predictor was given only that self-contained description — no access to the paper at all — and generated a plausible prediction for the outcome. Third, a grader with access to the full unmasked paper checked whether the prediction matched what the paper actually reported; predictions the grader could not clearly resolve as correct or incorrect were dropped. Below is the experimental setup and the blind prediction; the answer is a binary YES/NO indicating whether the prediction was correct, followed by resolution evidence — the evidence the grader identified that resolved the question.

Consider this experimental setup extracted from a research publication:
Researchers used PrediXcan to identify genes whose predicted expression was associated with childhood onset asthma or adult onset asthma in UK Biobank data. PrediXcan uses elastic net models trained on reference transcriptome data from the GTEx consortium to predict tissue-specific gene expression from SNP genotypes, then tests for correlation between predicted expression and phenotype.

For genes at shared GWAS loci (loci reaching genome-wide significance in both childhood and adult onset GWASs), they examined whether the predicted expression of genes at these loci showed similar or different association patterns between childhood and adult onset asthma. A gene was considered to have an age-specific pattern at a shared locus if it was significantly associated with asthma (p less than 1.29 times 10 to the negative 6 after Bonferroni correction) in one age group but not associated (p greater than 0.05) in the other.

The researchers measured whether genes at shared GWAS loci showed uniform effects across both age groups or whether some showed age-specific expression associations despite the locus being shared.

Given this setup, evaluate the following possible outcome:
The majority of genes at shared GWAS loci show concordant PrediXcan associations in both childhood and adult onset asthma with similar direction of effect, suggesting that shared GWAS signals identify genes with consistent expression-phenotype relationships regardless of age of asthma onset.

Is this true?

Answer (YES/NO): YES